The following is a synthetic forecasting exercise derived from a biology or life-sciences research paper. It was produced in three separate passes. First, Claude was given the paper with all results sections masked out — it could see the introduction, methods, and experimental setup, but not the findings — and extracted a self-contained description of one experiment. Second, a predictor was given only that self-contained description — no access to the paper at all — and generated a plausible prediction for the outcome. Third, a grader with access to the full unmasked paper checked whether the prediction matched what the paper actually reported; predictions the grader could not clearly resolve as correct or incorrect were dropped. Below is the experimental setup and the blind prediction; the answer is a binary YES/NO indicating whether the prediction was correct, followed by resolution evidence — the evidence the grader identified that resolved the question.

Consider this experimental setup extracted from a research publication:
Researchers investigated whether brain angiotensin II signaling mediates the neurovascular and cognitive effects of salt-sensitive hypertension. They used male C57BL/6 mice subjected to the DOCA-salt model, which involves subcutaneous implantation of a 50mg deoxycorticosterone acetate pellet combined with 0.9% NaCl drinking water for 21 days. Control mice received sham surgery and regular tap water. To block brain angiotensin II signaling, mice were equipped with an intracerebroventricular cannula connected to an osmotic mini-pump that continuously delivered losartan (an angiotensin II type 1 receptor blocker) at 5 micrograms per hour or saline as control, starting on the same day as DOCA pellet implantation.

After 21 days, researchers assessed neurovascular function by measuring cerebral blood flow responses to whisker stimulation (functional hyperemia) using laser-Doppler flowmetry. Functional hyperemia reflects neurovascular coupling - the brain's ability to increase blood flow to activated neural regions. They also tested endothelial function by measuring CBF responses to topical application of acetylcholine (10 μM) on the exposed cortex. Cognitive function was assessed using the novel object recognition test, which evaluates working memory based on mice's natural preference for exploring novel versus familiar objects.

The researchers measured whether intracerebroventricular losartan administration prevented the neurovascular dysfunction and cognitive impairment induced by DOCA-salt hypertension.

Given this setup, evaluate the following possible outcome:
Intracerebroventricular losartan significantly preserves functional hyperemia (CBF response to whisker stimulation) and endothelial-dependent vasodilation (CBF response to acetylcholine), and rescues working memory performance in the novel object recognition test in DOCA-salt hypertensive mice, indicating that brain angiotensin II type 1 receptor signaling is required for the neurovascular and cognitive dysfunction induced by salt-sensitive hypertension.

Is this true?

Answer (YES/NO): NO